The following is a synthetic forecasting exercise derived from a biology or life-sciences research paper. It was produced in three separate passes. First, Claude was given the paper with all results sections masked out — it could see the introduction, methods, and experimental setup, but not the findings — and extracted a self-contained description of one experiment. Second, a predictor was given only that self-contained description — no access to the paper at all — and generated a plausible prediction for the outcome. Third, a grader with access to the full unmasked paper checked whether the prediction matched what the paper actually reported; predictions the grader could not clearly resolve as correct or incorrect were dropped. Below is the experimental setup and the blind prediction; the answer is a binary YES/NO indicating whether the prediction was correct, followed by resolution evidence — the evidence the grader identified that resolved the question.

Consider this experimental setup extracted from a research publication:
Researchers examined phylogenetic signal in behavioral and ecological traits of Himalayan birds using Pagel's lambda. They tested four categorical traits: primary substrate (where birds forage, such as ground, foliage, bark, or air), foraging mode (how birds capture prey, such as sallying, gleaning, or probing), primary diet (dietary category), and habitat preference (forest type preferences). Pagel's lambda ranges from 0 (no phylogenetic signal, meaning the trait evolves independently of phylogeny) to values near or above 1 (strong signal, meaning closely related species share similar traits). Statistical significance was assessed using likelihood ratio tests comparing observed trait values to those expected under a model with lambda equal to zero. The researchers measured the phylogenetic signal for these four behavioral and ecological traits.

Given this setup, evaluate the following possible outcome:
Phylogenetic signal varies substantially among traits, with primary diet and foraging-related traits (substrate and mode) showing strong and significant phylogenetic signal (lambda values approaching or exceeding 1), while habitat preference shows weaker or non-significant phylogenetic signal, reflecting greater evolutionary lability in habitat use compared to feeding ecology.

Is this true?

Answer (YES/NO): YES